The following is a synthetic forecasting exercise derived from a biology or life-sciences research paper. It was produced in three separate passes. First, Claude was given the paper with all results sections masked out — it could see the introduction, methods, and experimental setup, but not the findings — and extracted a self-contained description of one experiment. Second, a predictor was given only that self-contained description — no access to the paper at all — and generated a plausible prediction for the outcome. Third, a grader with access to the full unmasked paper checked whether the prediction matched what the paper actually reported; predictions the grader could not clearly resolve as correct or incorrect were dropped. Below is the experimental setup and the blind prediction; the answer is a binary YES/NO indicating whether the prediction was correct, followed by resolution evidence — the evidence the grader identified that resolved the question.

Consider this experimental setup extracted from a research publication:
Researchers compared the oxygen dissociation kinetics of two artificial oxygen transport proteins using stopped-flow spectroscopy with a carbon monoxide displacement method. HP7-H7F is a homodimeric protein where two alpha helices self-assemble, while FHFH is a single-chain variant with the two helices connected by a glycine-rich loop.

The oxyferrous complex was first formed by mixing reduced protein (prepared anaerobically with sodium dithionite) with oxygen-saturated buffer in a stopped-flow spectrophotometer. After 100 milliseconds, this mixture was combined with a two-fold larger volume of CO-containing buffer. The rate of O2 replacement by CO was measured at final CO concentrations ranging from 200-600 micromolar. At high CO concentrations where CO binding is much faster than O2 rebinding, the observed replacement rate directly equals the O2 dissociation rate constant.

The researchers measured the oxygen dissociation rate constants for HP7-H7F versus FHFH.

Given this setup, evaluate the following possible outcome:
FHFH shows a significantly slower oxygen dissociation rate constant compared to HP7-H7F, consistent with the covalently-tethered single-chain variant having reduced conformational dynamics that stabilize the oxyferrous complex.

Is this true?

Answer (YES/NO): NO